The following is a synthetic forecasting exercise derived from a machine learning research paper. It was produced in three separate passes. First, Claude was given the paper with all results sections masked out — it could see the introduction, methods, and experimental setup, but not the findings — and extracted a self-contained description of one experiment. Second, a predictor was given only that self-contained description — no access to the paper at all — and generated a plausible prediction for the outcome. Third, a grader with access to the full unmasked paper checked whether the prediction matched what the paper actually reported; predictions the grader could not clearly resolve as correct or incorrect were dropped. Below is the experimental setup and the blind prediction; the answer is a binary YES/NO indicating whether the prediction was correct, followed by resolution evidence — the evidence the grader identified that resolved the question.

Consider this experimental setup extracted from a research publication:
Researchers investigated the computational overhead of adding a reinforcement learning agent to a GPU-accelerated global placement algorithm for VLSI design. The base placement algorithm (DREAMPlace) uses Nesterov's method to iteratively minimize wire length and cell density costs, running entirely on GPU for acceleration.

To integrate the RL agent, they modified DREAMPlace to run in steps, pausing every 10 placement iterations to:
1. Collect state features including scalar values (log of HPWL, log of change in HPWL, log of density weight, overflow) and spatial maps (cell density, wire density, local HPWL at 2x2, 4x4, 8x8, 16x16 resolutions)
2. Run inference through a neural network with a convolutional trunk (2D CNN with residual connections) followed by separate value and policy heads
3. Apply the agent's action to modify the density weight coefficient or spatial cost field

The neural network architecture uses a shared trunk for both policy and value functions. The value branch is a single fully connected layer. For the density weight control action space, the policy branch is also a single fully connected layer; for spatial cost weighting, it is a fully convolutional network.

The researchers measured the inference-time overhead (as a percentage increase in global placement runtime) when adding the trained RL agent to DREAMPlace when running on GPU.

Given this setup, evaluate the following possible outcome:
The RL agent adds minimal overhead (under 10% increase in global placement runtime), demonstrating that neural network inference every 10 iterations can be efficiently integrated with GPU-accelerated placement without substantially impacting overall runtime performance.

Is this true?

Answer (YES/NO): NO